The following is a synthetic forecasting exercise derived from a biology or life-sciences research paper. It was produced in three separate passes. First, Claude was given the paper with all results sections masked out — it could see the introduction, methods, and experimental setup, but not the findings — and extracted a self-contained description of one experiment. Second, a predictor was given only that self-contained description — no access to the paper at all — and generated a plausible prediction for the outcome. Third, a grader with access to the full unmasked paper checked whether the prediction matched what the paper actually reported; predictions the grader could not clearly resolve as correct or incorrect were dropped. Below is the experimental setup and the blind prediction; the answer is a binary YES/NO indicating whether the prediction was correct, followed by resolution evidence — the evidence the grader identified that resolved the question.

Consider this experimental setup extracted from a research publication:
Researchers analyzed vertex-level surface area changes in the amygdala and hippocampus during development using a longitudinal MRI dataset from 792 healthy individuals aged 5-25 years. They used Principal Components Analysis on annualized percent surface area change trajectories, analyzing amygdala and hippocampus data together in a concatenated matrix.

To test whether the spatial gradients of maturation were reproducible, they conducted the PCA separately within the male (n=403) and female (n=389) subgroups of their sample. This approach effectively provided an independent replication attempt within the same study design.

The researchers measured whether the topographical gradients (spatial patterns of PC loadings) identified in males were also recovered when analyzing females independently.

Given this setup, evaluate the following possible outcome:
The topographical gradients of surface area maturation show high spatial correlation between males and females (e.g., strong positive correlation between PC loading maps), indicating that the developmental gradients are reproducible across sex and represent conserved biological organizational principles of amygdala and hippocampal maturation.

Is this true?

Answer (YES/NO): YES